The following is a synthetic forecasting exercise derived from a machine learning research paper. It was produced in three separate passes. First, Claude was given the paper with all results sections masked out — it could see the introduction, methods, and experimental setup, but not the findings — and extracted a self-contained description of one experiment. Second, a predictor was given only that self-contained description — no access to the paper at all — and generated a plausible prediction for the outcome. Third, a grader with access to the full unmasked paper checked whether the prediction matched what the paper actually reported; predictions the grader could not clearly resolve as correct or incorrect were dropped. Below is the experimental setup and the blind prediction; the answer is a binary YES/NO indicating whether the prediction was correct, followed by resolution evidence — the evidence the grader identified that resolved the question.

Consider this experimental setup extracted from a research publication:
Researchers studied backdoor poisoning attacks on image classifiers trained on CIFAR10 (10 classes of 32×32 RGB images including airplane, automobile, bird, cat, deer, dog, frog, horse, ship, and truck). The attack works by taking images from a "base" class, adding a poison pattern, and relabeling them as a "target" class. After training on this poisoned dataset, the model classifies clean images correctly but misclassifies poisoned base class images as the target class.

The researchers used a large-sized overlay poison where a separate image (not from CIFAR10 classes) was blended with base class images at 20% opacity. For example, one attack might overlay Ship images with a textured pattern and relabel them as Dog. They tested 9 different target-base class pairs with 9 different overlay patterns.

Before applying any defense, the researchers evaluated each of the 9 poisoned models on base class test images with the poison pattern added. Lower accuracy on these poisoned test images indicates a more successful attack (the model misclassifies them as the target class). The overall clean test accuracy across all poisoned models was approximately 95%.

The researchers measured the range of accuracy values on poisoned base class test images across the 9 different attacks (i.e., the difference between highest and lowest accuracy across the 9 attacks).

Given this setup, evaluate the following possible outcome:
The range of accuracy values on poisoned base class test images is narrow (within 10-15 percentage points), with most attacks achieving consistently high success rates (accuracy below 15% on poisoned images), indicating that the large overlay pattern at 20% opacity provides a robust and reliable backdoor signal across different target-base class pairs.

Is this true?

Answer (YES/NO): NO